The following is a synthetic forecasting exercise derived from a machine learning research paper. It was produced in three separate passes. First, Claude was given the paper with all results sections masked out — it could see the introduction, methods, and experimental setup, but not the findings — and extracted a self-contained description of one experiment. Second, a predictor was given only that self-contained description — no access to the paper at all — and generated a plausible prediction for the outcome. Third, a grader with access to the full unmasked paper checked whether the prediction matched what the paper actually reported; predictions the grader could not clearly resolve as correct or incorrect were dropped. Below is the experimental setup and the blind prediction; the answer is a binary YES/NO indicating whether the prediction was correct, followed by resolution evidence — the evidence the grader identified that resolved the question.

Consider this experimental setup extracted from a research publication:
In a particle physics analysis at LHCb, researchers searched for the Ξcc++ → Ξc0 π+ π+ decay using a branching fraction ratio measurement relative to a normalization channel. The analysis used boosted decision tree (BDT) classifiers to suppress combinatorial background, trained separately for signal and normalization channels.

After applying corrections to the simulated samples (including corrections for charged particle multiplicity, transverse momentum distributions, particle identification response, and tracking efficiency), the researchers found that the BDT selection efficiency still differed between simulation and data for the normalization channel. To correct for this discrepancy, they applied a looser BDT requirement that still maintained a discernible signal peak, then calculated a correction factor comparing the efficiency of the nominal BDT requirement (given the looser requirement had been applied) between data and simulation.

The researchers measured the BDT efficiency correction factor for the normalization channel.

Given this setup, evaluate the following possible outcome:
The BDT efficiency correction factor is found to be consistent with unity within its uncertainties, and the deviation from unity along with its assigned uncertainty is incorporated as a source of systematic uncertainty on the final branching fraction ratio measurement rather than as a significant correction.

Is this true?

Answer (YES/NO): NO